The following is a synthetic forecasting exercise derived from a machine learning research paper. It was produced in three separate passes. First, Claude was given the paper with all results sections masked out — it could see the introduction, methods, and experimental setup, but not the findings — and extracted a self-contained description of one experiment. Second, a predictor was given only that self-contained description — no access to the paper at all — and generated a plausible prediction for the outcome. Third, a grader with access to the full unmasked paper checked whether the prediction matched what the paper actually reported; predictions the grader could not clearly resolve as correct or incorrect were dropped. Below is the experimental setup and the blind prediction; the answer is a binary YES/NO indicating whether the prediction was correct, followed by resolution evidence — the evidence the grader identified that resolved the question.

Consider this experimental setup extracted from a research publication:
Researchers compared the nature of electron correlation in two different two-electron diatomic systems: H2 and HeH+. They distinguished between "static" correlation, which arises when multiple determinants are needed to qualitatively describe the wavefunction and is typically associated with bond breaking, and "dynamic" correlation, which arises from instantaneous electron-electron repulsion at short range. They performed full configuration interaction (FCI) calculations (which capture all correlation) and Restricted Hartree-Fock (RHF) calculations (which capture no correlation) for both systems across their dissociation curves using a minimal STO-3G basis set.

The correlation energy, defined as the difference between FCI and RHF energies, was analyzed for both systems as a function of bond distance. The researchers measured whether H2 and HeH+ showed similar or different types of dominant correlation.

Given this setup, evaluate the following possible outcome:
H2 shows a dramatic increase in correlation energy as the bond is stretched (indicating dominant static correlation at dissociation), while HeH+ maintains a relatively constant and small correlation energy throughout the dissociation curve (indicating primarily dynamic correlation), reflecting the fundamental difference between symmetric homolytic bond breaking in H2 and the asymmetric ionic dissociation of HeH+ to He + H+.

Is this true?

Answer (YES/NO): YES